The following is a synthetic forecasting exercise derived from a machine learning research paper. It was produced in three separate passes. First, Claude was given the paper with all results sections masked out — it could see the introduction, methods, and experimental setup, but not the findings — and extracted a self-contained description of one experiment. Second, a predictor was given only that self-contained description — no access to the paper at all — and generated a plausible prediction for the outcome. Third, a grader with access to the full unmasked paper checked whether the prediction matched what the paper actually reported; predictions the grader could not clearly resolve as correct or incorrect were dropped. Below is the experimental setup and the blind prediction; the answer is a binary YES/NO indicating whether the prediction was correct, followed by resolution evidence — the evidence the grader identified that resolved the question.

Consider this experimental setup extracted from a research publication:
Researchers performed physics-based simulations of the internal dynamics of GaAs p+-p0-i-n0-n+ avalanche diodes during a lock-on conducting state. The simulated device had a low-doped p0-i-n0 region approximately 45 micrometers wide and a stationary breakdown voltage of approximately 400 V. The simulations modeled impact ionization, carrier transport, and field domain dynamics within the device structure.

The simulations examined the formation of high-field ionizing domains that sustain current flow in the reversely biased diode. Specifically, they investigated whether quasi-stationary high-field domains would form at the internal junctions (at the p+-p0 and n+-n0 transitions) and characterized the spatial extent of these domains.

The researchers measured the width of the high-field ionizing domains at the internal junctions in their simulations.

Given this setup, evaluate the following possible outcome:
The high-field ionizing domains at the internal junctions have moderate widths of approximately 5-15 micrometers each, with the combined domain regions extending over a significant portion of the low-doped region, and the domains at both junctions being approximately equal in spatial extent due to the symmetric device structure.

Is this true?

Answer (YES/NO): NO